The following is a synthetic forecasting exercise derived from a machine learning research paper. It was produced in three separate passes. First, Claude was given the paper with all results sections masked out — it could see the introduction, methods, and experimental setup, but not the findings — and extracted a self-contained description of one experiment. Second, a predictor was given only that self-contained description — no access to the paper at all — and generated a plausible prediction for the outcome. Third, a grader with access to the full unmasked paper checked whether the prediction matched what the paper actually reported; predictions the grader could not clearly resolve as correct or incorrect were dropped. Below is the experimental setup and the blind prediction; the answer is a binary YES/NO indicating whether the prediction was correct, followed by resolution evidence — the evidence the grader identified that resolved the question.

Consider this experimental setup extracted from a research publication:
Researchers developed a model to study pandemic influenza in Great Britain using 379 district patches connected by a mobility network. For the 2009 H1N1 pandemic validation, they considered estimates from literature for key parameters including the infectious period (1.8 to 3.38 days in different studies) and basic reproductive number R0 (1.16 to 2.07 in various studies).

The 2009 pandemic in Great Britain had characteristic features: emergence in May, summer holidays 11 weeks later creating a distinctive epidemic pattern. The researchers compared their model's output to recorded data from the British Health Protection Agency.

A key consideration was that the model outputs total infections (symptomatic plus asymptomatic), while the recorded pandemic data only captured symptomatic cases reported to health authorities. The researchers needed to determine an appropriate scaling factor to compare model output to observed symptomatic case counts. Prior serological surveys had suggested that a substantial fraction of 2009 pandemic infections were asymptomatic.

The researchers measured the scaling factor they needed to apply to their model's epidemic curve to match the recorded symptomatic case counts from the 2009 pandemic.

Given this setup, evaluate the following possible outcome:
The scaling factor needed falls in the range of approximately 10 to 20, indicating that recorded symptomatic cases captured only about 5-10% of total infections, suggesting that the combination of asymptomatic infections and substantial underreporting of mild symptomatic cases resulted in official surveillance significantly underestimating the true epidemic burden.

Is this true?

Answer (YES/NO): NO